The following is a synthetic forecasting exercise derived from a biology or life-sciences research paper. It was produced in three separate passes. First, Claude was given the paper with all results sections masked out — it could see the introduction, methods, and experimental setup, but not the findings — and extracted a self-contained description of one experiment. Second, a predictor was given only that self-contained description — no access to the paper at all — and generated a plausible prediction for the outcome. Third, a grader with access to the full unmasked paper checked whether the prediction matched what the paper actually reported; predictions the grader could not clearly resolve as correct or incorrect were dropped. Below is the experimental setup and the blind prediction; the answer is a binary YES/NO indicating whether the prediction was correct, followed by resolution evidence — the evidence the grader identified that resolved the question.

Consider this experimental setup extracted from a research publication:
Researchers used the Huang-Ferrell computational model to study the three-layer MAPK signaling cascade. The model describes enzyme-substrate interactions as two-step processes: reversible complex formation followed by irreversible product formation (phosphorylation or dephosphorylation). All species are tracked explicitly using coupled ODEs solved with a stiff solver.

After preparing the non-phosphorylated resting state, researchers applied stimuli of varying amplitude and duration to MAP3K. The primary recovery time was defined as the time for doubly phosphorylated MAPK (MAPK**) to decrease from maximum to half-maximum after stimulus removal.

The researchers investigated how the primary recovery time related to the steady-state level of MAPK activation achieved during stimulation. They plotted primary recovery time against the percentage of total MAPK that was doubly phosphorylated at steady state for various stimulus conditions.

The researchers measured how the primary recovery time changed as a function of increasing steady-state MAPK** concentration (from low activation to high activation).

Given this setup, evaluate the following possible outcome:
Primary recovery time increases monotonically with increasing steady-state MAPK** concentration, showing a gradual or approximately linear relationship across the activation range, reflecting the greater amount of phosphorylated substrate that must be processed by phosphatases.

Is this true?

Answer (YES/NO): NO